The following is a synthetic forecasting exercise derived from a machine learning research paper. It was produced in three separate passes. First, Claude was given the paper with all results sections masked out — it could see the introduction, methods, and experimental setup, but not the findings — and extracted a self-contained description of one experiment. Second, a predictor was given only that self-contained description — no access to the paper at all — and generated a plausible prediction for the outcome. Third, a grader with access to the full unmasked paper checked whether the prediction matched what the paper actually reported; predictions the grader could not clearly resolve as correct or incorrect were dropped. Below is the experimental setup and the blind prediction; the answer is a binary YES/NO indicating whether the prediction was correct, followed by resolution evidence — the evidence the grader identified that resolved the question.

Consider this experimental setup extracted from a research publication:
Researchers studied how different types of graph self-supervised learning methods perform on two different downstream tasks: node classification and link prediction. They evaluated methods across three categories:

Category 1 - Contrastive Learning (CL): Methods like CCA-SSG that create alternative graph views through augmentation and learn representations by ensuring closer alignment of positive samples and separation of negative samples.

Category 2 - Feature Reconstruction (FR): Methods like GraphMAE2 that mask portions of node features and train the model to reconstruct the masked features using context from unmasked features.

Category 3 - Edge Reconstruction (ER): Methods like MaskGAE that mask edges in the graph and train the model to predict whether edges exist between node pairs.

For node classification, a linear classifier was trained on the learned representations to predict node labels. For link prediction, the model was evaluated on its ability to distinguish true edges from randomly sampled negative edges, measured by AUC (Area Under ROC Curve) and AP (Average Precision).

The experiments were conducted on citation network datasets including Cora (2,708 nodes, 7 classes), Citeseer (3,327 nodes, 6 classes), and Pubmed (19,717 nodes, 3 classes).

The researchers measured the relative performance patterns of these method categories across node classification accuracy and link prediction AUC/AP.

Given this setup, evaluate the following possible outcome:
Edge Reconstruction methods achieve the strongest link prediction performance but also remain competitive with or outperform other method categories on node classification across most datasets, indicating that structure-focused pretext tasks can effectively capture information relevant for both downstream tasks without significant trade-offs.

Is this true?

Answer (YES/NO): NO